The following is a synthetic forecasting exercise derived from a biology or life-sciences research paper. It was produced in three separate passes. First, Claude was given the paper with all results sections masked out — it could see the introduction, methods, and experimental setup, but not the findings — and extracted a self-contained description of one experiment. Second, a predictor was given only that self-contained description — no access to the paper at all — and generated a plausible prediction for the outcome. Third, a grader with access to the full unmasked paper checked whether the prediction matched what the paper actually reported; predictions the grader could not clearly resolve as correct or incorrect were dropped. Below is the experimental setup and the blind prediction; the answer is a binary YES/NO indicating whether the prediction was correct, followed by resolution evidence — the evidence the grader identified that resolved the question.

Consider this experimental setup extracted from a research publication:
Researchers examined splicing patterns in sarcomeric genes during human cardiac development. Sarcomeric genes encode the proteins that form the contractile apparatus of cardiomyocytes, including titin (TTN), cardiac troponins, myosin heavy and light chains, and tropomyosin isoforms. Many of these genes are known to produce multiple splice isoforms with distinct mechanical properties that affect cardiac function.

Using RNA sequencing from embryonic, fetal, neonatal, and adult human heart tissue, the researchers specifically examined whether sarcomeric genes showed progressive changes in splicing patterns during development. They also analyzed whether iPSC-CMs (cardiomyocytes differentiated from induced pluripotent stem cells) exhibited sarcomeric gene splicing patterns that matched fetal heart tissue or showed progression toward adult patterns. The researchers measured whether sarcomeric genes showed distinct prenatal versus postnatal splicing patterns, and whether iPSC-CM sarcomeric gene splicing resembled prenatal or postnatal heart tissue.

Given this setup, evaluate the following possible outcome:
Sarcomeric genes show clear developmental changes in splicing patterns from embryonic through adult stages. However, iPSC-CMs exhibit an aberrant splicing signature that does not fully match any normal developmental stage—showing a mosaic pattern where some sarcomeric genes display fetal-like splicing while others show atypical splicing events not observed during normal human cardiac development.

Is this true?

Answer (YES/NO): YES